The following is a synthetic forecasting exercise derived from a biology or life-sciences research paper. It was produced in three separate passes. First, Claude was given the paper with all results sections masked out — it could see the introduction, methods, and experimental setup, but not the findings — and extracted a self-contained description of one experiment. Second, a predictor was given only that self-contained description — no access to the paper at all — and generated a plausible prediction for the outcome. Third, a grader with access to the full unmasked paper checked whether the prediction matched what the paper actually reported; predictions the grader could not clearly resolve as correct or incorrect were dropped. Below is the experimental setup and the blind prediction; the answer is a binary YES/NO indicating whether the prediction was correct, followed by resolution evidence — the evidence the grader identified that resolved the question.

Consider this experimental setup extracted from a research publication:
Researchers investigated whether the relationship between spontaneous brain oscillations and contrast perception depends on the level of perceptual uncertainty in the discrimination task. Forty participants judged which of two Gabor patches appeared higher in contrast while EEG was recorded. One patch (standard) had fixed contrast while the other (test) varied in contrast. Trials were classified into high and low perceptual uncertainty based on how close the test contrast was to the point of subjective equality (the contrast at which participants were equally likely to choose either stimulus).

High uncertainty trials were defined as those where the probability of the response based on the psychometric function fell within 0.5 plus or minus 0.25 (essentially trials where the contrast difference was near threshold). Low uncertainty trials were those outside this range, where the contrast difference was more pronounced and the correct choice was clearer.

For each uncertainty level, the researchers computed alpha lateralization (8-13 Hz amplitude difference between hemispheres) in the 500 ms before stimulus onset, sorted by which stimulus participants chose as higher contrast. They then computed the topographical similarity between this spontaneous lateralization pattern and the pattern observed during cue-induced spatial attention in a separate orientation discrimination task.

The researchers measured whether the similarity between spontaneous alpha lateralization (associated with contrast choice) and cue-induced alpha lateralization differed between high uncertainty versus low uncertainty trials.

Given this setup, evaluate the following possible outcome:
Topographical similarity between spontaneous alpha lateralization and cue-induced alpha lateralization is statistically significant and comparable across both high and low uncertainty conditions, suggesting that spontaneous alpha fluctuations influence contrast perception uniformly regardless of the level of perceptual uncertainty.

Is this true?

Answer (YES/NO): NO